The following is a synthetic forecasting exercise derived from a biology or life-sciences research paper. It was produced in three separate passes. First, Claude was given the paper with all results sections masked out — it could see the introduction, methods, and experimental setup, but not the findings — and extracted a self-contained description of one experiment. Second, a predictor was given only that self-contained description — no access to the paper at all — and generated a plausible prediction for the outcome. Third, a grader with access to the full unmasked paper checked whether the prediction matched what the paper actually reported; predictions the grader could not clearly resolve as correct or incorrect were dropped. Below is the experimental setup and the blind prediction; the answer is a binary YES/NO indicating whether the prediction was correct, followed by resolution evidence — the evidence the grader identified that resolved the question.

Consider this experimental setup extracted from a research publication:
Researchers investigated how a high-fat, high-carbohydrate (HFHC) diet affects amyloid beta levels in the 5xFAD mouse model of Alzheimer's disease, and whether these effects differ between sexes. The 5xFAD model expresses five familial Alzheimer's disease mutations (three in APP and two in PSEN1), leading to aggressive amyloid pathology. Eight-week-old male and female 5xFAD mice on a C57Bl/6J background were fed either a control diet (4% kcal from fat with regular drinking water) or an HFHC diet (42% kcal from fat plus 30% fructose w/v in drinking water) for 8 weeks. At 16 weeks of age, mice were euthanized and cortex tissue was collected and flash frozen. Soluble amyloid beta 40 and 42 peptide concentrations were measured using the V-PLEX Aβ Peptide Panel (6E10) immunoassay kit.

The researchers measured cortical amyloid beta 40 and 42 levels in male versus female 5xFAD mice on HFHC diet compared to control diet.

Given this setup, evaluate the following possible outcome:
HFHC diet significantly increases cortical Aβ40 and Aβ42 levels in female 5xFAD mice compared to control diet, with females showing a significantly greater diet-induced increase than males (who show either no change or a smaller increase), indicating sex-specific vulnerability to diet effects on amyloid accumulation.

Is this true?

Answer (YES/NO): NO